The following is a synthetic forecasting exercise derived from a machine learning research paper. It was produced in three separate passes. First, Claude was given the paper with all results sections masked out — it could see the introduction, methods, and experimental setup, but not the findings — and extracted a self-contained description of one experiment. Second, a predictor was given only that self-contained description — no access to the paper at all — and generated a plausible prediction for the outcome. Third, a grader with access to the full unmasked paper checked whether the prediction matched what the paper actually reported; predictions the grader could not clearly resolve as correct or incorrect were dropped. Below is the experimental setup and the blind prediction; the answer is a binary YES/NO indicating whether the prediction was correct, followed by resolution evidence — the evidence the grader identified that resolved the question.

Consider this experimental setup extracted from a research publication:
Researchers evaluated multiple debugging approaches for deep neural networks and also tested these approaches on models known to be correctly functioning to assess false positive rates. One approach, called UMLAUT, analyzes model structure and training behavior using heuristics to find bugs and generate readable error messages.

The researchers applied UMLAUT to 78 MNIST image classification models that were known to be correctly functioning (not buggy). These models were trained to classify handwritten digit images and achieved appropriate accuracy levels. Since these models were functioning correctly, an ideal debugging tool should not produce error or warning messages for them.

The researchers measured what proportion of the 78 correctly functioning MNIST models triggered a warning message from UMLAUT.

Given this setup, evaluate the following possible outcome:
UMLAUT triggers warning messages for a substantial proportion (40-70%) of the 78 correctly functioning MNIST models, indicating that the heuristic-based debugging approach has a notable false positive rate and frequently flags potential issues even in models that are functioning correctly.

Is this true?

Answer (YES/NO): NO